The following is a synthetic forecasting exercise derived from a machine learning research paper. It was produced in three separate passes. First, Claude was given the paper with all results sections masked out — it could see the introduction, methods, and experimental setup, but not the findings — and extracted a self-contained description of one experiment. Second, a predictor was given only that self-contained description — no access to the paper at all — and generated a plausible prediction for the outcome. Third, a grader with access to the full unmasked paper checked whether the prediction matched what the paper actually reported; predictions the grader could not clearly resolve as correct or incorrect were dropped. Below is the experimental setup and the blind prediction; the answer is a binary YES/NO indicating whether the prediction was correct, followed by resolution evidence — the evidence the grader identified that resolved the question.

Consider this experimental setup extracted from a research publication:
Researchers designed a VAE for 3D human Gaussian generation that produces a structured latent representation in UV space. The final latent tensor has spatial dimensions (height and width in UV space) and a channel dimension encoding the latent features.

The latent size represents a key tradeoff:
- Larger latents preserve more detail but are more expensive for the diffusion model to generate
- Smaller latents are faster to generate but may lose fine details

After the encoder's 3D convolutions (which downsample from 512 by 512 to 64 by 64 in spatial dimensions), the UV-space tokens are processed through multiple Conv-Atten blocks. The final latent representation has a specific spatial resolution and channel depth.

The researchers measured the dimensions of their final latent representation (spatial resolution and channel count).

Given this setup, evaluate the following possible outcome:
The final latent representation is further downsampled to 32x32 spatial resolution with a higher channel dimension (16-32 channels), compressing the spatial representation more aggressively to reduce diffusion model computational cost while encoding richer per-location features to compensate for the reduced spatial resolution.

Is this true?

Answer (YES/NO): NO